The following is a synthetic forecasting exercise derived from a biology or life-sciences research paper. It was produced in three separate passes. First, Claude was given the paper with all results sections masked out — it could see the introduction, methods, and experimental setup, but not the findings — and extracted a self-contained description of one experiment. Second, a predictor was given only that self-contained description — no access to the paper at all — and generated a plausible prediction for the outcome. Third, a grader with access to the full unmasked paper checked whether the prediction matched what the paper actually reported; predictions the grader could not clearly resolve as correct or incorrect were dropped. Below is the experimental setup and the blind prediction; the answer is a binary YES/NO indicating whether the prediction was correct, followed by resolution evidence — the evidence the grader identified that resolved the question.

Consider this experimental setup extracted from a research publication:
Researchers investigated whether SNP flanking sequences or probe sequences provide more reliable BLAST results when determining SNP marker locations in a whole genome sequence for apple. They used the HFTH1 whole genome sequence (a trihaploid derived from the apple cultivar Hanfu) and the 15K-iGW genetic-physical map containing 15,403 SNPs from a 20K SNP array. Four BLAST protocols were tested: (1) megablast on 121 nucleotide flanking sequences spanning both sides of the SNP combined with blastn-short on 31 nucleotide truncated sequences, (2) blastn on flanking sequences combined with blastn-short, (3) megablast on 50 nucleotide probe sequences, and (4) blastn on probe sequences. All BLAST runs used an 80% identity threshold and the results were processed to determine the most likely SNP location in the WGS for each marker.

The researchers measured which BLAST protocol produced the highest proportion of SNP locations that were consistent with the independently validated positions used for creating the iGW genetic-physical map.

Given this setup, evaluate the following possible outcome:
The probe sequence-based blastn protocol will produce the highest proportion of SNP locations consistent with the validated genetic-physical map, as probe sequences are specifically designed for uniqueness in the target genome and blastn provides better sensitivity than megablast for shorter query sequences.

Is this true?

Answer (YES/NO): YES